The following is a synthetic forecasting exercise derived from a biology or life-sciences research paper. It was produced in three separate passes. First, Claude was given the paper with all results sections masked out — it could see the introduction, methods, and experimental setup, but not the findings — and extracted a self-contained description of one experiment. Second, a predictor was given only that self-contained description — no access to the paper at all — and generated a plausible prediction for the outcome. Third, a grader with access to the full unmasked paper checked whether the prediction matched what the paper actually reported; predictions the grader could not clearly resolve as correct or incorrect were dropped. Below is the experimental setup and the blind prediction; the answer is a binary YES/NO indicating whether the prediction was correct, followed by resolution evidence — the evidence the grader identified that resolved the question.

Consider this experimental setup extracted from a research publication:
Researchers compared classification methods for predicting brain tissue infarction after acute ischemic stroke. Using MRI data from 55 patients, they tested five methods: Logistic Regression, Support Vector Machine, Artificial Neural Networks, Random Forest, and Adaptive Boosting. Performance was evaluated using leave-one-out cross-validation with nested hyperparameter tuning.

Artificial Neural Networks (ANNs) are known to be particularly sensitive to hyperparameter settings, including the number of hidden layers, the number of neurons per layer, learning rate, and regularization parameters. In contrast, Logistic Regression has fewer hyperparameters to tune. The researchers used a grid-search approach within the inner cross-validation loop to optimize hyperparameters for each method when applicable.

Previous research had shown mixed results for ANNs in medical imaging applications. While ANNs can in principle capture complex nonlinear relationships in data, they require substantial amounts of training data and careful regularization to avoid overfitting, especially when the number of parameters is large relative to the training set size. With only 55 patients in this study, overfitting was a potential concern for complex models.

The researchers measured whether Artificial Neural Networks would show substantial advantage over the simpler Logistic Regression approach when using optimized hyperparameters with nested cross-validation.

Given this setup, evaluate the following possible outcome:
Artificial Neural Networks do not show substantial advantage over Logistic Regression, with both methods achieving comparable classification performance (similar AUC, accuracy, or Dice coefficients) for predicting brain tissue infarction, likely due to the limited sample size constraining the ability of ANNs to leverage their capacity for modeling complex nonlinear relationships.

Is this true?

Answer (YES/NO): YES